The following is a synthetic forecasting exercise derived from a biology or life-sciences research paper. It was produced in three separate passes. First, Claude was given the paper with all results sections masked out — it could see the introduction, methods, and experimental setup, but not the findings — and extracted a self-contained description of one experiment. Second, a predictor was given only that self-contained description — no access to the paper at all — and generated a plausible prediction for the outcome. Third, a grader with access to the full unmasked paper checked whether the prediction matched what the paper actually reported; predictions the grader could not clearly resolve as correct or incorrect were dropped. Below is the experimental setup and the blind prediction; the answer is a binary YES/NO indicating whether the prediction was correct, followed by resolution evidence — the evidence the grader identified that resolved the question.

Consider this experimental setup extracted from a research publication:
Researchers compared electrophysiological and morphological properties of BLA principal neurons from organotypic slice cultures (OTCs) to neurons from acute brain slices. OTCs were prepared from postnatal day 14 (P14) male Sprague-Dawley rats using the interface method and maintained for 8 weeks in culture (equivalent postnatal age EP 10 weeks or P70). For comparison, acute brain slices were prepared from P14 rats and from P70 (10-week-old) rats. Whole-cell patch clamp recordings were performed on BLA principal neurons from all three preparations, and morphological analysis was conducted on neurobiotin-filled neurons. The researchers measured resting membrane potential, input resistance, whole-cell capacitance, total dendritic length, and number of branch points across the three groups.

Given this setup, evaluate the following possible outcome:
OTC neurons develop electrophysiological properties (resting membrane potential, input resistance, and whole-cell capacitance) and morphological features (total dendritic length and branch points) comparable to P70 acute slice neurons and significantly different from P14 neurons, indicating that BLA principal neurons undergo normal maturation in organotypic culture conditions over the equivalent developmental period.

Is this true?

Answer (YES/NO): NO